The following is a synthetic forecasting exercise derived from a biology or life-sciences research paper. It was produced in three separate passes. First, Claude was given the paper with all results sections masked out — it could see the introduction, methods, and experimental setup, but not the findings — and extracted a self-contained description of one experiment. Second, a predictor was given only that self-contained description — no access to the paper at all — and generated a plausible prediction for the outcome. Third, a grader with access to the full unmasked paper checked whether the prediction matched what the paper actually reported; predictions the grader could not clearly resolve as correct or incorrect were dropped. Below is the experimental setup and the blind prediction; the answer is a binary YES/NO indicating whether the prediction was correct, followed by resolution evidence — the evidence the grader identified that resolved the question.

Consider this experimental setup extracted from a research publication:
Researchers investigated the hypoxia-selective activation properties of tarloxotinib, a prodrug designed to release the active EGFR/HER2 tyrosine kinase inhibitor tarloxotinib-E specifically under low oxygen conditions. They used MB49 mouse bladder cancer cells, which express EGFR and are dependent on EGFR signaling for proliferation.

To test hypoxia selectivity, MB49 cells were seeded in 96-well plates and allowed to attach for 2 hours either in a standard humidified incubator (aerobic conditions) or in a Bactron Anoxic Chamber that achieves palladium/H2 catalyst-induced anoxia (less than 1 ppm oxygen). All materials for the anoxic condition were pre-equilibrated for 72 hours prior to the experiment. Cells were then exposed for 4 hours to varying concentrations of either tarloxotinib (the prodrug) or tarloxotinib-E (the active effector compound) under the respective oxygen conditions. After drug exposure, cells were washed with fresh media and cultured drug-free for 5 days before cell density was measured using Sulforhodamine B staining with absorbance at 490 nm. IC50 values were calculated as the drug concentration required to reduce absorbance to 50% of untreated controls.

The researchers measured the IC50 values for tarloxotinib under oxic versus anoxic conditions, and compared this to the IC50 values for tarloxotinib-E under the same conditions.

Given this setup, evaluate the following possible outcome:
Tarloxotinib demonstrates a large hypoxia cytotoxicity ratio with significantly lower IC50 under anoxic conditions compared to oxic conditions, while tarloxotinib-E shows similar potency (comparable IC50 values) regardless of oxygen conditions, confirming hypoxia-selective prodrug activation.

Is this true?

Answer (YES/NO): YES